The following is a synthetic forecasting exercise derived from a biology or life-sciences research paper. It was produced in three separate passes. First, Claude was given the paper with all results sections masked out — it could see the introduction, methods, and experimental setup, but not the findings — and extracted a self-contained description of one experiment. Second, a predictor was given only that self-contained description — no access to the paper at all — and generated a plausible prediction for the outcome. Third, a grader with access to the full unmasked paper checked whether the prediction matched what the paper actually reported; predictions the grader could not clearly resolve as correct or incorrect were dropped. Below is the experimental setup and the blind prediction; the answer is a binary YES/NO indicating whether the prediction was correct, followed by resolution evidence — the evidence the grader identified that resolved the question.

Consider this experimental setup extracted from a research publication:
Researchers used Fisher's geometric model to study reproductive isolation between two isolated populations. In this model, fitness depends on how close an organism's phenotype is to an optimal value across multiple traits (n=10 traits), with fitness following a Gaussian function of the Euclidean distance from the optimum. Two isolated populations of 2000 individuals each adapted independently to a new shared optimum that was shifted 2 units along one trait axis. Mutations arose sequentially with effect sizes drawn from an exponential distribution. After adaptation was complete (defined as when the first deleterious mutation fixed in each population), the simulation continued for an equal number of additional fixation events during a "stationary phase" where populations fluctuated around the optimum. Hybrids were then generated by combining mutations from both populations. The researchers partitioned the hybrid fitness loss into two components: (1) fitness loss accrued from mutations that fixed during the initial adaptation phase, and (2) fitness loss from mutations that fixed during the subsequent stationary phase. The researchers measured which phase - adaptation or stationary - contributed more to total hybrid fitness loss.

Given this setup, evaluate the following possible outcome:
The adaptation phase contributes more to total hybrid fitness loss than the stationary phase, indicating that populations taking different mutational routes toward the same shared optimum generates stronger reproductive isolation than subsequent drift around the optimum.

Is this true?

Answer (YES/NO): YES